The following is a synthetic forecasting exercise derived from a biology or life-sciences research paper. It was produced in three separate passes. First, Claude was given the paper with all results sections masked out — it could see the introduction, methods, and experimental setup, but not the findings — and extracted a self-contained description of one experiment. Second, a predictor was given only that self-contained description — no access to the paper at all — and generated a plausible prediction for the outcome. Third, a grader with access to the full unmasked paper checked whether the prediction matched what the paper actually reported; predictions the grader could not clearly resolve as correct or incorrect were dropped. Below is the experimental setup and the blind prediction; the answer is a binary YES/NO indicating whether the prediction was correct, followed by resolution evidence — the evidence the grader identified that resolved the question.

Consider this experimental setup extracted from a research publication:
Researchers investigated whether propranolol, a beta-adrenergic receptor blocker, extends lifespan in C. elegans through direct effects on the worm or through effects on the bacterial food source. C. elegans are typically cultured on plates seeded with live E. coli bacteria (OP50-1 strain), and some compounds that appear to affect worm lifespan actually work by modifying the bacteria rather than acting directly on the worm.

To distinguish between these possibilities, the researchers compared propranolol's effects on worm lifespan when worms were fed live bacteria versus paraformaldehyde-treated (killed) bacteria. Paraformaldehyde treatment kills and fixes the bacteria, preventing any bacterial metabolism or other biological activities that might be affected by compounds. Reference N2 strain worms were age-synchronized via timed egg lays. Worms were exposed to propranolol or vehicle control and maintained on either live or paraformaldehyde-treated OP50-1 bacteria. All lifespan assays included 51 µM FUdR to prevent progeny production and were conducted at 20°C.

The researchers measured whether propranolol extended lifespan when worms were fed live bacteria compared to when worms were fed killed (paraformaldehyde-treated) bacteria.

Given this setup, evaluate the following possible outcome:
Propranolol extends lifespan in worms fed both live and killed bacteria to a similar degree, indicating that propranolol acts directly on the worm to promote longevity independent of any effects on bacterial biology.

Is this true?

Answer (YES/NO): NO